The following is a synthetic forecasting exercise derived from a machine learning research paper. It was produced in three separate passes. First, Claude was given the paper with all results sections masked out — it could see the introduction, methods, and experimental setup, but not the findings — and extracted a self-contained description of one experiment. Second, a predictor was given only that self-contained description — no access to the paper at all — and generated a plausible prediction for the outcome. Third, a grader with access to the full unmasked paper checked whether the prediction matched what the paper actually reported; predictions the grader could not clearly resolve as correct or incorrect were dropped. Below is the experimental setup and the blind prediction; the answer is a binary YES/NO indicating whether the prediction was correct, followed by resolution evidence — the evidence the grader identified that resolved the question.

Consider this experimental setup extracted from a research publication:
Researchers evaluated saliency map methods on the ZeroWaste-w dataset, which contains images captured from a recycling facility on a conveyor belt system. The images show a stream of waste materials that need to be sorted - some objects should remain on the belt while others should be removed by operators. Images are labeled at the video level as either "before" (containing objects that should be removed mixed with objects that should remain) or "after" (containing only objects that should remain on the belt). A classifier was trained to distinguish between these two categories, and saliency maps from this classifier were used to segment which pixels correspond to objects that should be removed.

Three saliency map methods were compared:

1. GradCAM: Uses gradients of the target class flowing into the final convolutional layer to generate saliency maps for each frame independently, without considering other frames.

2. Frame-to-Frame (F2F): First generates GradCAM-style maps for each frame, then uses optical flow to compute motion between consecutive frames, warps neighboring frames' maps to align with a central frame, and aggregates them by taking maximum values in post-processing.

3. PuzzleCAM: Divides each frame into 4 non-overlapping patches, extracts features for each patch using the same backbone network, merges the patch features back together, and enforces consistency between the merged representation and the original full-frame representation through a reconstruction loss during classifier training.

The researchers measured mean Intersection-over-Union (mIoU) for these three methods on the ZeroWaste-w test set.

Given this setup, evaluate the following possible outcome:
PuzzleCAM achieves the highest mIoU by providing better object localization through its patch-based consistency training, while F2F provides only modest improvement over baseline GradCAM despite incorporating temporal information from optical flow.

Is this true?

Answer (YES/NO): YES